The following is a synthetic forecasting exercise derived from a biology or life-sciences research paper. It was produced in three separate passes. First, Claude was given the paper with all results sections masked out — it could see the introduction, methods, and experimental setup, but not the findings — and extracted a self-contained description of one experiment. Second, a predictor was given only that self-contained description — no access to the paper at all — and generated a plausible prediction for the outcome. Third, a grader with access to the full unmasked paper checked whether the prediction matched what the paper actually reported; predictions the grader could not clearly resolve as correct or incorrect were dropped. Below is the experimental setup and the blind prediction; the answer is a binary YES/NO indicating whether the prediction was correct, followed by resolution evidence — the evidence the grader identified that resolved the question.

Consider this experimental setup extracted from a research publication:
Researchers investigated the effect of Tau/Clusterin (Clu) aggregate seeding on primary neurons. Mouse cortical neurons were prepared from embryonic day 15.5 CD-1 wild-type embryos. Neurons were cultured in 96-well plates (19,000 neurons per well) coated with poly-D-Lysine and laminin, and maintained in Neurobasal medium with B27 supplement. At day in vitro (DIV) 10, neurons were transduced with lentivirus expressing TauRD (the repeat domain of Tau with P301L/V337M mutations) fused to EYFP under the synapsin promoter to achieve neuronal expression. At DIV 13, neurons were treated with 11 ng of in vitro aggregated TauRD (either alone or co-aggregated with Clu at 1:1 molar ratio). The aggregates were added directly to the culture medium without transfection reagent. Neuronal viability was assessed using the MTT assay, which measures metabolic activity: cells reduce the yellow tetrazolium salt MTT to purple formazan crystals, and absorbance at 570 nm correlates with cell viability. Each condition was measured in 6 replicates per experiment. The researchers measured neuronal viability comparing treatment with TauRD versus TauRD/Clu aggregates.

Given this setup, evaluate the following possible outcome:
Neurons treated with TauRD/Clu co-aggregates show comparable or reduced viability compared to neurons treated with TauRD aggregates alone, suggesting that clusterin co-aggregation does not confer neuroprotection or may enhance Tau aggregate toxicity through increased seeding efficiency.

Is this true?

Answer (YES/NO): YES